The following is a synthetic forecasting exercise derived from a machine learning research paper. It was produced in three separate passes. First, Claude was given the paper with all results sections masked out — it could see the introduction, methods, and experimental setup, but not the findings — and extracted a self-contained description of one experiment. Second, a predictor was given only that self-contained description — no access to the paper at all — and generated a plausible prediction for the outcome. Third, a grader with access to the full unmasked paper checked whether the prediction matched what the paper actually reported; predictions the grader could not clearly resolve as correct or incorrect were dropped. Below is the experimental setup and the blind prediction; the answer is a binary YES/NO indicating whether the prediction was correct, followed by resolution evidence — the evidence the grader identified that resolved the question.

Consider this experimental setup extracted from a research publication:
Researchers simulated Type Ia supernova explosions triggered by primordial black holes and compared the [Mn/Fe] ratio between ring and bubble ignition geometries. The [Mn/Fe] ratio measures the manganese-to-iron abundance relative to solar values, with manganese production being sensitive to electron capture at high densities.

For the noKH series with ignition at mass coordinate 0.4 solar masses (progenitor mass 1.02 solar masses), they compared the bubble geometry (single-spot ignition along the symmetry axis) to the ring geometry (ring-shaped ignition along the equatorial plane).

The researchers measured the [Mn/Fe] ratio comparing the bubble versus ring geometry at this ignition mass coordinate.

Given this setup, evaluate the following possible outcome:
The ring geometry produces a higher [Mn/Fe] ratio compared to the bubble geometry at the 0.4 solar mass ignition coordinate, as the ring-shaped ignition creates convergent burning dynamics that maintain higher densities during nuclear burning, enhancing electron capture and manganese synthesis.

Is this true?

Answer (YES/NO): NO